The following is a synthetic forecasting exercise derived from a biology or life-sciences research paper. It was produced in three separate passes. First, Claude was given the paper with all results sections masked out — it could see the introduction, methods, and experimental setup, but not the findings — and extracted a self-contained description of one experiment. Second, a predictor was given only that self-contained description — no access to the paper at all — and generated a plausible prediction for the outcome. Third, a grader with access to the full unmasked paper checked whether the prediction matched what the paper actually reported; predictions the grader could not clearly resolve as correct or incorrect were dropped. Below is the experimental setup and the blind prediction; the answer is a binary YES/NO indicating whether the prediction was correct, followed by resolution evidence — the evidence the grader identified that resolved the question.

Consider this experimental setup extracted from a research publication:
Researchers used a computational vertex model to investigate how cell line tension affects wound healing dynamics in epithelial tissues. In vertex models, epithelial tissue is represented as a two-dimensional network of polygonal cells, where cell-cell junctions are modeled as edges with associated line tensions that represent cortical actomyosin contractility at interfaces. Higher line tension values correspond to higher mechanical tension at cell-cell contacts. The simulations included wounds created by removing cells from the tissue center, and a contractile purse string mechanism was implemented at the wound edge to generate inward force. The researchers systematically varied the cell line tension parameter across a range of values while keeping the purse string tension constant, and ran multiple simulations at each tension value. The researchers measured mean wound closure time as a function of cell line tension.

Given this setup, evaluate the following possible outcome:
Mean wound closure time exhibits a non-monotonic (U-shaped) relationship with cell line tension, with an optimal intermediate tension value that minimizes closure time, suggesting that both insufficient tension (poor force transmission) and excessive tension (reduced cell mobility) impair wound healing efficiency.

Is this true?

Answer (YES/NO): NO